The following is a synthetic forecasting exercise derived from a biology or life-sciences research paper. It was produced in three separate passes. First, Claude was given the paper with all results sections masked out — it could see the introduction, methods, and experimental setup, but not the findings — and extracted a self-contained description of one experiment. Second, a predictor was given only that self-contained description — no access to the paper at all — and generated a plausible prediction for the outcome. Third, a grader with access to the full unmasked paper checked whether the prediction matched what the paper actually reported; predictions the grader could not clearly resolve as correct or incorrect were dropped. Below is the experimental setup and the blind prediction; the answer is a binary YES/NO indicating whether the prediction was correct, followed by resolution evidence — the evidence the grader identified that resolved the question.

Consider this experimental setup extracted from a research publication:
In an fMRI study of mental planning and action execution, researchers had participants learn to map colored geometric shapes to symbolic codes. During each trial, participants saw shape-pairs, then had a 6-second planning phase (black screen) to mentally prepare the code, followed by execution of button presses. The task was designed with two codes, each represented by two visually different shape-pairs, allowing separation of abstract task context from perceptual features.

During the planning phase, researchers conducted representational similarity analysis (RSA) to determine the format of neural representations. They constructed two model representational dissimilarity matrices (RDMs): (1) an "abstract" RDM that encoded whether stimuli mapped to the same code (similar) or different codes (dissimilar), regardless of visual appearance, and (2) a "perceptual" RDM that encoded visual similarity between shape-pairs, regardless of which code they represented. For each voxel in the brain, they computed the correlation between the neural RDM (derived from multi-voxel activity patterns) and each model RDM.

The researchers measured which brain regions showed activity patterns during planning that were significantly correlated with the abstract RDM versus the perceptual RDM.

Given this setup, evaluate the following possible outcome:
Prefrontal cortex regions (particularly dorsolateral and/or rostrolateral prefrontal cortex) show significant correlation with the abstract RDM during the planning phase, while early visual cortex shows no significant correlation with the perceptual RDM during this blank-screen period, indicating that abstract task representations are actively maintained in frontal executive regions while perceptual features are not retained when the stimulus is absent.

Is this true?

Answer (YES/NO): NO